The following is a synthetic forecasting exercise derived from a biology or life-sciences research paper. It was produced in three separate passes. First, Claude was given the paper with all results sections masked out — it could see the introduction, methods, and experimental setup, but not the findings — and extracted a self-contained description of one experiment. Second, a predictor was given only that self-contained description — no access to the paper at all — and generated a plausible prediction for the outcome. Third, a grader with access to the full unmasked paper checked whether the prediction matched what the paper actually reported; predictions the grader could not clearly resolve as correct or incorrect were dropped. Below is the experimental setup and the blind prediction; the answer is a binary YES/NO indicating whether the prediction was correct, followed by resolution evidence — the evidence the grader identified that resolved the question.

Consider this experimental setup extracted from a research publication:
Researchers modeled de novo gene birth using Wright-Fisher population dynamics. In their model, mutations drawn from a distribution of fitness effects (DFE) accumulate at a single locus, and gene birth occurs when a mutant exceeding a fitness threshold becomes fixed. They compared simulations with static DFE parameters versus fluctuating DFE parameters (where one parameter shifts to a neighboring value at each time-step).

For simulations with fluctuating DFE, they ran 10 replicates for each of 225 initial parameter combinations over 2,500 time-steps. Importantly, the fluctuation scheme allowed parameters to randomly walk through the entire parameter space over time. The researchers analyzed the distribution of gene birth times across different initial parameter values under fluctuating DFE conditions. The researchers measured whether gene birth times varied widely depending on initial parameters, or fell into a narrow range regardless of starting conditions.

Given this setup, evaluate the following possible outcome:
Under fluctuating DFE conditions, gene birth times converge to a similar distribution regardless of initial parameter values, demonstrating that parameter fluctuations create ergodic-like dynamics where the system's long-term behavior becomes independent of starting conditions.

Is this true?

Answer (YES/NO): YES